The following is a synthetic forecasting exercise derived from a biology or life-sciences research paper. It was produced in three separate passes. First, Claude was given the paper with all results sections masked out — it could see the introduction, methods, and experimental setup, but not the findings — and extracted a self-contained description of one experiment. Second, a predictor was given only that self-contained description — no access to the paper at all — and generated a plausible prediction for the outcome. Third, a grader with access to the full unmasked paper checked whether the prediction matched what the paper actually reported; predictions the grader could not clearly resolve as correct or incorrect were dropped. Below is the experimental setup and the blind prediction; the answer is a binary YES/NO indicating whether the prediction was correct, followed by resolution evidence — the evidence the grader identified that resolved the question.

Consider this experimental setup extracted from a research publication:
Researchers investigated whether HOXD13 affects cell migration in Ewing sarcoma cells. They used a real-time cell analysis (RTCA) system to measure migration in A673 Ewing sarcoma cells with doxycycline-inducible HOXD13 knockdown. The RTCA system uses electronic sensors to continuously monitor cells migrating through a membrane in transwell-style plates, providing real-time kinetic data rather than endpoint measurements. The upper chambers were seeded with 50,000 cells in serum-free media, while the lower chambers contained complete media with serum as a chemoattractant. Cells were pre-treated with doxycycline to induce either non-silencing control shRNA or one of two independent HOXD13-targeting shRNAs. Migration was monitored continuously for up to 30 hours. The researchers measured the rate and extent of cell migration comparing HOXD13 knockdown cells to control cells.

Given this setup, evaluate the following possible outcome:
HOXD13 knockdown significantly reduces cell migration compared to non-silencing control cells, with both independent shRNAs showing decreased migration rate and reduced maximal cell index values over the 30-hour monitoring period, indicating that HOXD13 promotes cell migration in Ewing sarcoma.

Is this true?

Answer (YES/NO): YES